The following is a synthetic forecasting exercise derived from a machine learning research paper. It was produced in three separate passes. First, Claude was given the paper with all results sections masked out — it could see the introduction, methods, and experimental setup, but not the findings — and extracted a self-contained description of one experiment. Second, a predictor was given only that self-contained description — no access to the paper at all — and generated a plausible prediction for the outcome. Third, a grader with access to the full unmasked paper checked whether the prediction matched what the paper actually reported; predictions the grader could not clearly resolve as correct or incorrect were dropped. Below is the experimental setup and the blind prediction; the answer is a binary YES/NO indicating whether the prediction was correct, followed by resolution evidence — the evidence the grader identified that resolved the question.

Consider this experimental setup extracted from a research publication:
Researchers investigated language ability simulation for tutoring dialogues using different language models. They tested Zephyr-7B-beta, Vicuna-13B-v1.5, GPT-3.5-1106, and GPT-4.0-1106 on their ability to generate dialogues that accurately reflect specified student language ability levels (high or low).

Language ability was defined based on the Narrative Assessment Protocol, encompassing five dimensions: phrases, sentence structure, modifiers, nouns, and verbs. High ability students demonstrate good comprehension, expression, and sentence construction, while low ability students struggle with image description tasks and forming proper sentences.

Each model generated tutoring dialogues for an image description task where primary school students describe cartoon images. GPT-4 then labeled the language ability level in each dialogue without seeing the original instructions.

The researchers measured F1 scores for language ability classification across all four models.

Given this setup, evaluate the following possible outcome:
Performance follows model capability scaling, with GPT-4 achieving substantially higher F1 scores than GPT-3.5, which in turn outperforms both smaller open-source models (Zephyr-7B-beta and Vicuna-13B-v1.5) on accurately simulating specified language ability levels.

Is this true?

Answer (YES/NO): YES